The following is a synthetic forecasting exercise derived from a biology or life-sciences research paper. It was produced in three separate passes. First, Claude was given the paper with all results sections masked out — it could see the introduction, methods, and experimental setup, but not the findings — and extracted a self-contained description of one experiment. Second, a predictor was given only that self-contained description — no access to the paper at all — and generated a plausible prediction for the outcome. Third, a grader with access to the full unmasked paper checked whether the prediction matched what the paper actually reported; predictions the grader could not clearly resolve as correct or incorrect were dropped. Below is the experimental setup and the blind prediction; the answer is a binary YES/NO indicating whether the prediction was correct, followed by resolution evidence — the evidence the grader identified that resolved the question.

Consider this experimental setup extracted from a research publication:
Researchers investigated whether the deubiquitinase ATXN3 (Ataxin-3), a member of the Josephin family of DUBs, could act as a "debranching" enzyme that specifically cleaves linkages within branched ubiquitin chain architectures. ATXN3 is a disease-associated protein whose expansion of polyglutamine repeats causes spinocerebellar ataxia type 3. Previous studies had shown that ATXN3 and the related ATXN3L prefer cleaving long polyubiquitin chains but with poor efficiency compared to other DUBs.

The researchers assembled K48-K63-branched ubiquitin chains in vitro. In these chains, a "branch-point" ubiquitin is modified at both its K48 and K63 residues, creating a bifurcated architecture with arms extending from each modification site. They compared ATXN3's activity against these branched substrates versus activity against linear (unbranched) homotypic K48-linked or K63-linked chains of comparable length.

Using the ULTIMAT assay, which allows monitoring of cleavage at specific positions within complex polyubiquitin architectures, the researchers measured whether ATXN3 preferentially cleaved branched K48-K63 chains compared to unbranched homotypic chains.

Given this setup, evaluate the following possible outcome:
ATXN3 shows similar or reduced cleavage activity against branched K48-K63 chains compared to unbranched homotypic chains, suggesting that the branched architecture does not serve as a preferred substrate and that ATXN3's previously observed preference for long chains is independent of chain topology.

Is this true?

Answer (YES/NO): NO